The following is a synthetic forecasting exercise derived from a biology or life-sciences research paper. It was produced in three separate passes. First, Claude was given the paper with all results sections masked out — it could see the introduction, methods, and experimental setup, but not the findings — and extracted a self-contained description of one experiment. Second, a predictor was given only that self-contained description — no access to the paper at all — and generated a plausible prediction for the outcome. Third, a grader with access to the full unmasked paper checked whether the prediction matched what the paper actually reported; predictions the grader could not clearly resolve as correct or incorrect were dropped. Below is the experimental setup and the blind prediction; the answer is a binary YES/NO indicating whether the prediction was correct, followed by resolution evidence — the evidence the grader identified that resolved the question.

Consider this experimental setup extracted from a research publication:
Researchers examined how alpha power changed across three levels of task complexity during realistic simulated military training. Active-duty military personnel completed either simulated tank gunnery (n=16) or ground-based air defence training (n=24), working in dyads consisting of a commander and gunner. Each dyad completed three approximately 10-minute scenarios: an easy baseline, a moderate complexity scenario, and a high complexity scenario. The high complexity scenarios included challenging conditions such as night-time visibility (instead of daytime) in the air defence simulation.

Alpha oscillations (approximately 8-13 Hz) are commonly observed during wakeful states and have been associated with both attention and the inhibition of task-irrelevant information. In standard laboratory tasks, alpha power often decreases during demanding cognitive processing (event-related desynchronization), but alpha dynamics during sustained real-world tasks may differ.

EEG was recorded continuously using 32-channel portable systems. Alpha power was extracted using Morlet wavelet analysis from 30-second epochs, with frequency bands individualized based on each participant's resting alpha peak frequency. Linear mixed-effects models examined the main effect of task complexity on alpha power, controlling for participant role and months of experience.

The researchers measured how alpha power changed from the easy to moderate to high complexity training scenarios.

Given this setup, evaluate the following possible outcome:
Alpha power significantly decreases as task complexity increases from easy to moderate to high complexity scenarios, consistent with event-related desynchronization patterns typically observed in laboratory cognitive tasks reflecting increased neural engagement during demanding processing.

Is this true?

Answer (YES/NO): NO